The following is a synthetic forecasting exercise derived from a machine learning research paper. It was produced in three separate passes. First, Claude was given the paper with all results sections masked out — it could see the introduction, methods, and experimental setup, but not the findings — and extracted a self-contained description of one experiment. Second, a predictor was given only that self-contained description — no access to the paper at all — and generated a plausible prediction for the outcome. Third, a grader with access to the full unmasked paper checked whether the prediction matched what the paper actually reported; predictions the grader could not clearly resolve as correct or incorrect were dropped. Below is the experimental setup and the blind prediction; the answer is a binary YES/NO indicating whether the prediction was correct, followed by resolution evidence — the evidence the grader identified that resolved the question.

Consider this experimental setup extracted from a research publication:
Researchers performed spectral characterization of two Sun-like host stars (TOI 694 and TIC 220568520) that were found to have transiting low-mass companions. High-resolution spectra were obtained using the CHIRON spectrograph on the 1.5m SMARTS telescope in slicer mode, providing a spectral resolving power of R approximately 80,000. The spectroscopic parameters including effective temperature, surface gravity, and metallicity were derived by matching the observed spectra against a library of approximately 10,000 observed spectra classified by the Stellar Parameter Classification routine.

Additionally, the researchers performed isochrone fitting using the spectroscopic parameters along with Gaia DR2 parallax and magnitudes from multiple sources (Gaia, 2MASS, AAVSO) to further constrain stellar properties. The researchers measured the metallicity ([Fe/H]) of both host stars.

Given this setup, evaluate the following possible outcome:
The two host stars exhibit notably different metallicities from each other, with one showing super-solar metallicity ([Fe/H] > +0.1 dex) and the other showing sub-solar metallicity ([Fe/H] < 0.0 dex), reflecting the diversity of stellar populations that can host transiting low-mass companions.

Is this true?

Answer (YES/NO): NO